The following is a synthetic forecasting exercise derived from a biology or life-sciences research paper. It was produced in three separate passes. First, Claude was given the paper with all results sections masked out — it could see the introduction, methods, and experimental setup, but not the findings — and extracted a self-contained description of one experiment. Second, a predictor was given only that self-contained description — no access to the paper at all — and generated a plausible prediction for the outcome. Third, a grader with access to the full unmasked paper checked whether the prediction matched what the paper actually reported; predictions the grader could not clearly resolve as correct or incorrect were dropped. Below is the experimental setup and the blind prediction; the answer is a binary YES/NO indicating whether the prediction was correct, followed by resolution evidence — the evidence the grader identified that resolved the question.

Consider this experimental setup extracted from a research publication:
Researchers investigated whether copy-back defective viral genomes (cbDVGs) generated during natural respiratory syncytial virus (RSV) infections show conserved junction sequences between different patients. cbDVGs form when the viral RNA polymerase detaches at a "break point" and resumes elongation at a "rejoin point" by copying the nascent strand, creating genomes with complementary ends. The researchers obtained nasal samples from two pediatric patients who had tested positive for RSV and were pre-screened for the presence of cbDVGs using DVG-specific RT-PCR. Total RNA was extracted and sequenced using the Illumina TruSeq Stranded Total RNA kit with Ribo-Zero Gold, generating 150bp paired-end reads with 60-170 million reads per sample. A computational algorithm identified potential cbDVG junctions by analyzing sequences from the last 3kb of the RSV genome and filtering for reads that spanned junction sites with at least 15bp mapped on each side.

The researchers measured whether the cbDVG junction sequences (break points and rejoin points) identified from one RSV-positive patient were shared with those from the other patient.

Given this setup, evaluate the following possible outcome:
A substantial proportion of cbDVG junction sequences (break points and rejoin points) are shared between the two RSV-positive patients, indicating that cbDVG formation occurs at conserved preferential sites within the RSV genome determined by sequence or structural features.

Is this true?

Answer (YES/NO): YES